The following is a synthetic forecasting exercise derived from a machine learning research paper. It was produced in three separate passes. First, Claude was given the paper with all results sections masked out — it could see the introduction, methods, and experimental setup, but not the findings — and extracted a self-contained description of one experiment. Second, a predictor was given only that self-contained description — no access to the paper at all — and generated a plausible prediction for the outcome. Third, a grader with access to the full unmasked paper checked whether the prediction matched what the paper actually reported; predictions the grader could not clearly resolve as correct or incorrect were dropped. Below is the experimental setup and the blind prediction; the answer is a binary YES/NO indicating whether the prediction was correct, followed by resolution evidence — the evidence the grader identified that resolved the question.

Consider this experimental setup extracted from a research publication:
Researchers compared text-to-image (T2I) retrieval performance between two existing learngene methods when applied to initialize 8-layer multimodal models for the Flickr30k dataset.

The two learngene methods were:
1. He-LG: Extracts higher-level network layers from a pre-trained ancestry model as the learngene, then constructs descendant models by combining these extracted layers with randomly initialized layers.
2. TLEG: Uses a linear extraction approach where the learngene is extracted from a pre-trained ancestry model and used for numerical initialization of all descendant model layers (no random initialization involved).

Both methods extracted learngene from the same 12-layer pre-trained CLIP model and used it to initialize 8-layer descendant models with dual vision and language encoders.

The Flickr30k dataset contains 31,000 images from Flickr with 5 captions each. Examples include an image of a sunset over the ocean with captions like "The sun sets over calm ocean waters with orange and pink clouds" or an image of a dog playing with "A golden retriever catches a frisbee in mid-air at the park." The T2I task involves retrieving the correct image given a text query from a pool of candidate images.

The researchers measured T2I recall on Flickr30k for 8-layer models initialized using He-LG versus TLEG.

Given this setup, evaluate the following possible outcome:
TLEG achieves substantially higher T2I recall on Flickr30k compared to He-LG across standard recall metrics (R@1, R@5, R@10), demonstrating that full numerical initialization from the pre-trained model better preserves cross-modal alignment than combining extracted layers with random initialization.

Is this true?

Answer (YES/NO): YES